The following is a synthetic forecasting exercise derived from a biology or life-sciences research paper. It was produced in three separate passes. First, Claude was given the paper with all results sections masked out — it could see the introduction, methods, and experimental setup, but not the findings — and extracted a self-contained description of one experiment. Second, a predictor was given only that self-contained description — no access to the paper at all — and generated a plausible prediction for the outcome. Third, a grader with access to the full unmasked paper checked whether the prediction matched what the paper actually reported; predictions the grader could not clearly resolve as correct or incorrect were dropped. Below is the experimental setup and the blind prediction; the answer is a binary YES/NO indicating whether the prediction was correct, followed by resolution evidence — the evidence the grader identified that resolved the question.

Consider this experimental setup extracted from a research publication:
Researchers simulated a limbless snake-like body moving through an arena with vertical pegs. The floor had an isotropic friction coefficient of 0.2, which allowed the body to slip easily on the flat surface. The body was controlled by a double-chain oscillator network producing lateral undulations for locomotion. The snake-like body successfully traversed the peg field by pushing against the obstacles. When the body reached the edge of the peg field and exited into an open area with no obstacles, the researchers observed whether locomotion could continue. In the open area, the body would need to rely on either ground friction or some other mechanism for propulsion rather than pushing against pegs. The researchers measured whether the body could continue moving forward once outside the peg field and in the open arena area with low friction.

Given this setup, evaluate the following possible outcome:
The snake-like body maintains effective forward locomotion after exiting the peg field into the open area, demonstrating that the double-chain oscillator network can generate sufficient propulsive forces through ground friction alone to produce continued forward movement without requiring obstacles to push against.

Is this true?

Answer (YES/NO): NO